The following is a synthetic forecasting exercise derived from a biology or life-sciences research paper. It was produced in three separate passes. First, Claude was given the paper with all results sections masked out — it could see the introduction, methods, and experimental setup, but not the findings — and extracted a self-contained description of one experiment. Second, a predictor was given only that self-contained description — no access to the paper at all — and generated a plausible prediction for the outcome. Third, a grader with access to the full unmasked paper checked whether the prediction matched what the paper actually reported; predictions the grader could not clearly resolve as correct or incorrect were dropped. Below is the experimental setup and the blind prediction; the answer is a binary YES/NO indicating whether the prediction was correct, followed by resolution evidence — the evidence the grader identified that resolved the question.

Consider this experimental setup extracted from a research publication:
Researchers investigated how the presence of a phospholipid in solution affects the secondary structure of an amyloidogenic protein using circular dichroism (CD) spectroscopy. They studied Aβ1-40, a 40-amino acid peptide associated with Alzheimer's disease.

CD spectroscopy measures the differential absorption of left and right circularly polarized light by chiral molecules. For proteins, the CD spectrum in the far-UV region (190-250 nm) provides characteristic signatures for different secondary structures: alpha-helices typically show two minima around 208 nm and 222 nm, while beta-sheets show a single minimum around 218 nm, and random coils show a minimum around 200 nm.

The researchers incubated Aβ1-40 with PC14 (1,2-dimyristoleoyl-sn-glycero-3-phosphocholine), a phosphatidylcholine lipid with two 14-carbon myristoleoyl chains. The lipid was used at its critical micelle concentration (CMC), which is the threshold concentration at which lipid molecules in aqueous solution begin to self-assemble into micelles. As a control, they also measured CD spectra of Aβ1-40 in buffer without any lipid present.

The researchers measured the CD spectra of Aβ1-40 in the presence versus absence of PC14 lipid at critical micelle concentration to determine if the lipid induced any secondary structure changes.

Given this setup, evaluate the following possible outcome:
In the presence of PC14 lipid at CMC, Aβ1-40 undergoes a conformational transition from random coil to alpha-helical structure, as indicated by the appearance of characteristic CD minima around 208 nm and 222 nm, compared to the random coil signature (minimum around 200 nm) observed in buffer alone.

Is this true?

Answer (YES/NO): NO